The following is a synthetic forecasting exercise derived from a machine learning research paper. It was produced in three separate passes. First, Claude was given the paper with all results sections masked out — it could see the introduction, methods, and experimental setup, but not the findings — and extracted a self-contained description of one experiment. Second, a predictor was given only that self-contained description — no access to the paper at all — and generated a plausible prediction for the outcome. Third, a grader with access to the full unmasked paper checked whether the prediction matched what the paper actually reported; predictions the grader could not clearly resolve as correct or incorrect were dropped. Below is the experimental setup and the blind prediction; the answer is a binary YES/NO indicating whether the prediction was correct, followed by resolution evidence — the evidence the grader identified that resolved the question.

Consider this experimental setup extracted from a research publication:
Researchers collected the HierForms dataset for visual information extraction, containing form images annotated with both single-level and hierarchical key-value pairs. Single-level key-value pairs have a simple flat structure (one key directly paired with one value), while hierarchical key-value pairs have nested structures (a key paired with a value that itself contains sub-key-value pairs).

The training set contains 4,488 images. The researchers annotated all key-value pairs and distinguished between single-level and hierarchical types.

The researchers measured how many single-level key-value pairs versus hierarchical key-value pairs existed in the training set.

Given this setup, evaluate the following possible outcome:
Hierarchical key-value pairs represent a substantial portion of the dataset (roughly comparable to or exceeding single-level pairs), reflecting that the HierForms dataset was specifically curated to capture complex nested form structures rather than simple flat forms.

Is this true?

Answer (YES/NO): NO